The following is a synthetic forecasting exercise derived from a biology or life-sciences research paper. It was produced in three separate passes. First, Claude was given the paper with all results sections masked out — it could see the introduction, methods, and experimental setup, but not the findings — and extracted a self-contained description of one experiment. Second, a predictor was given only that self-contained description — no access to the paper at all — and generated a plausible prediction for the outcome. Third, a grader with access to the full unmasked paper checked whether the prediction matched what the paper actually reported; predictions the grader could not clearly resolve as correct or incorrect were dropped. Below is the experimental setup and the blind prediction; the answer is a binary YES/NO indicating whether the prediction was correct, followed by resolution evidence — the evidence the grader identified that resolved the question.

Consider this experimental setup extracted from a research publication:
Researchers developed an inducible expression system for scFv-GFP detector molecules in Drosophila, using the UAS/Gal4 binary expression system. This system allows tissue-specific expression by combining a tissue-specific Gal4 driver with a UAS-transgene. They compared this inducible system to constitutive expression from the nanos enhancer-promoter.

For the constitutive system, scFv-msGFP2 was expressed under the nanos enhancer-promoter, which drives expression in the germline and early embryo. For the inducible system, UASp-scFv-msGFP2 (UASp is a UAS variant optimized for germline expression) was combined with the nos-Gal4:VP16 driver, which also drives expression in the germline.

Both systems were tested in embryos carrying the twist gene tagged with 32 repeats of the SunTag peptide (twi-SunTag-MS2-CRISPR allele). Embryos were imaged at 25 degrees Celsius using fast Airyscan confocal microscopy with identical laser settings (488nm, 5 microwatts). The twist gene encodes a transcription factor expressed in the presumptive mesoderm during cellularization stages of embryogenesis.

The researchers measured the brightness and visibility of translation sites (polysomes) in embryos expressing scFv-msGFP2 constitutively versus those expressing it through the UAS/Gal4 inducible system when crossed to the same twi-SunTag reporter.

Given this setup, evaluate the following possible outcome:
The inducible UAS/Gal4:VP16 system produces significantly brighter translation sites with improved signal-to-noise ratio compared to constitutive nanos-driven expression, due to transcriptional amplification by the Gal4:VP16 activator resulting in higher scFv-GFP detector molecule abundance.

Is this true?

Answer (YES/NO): NO